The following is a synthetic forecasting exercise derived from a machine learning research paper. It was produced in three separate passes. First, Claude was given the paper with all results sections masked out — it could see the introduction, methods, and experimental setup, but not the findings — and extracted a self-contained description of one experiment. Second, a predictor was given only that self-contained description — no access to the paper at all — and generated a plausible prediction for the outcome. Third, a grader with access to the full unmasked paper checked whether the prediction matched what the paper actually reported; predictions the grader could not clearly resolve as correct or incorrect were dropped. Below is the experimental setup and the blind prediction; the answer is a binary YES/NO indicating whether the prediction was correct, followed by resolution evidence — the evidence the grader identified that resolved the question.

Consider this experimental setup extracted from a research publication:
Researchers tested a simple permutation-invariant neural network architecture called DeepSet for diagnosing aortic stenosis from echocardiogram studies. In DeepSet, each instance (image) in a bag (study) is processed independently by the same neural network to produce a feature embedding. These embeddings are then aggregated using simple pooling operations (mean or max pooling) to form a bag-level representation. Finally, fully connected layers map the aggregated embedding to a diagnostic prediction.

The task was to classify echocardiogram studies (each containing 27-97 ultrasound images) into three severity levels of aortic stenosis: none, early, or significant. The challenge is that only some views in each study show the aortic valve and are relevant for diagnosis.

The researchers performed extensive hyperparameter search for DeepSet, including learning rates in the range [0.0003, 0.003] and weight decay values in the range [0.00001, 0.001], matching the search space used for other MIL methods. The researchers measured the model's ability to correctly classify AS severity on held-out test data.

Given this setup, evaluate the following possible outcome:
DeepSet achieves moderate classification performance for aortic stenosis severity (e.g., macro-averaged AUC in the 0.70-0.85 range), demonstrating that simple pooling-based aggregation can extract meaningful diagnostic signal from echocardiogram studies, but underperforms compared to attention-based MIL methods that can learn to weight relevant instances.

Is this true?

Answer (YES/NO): NO